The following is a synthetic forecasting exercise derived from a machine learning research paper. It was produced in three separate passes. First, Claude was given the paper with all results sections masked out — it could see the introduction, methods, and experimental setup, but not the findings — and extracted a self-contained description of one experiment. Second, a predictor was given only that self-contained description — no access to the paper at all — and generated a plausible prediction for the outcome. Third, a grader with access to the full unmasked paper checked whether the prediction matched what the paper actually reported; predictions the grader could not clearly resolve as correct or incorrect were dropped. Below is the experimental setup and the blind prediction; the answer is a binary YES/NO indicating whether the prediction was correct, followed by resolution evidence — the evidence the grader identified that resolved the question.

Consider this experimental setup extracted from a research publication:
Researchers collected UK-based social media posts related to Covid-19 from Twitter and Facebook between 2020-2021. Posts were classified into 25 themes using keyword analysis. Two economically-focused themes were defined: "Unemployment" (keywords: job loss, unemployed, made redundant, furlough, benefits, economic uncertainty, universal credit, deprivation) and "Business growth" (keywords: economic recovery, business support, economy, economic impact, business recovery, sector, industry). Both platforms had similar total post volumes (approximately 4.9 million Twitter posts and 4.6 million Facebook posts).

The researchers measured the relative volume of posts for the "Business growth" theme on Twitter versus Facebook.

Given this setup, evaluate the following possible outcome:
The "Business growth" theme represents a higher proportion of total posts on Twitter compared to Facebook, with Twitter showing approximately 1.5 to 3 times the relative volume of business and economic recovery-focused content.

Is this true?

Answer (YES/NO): NO